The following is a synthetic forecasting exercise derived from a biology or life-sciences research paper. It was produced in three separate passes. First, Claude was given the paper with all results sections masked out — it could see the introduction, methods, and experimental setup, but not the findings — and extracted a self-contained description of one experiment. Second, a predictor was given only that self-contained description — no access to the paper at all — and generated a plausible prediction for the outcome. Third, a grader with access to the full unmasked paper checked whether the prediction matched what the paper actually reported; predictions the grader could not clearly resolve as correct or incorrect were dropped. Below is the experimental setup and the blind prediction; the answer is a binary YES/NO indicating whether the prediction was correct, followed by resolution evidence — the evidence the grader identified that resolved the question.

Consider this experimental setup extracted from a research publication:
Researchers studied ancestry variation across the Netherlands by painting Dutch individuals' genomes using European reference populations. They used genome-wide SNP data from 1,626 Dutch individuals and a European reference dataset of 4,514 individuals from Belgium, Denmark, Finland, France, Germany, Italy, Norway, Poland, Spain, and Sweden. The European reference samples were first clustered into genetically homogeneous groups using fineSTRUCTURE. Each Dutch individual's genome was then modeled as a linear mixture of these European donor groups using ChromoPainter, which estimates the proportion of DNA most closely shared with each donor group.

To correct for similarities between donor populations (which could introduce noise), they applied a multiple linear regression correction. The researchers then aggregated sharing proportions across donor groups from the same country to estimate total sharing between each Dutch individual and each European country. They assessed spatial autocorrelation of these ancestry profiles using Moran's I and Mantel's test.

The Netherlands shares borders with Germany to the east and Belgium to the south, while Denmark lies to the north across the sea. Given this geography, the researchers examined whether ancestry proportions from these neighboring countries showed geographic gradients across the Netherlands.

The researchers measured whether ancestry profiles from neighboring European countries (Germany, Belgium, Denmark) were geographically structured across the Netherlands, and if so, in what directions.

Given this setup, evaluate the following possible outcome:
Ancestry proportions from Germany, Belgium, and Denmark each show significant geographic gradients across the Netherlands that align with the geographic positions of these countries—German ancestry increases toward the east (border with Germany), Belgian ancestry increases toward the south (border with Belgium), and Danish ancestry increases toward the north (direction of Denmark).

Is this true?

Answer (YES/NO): YES